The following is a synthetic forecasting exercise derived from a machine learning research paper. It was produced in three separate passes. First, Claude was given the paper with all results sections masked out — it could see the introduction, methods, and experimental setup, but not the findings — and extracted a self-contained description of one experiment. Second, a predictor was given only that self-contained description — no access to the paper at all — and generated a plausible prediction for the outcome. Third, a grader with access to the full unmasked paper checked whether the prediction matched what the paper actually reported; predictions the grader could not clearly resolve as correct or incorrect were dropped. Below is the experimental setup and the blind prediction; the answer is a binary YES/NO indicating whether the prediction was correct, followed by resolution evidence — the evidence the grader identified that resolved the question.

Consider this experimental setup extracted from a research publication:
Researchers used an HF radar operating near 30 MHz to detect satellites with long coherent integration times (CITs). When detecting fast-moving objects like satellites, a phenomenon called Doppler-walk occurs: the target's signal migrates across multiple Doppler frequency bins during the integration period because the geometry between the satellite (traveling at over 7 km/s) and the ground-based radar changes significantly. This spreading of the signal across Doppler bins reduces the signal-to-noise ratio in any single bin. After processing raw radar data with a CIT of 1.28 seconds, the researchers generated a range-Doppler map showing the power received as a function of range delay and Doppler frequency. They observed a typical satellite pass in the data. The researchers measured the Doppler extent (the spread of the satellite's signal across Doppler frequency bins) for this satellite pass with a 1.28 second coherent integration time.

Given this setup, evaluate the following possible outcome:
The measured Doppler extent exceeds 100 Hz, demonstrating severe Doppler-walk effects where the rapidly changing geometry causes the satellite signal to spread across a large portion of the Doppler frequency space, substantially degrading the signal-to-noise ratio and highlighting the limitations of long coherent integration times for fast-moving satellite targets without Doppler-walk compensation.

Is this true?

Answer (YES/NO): NO